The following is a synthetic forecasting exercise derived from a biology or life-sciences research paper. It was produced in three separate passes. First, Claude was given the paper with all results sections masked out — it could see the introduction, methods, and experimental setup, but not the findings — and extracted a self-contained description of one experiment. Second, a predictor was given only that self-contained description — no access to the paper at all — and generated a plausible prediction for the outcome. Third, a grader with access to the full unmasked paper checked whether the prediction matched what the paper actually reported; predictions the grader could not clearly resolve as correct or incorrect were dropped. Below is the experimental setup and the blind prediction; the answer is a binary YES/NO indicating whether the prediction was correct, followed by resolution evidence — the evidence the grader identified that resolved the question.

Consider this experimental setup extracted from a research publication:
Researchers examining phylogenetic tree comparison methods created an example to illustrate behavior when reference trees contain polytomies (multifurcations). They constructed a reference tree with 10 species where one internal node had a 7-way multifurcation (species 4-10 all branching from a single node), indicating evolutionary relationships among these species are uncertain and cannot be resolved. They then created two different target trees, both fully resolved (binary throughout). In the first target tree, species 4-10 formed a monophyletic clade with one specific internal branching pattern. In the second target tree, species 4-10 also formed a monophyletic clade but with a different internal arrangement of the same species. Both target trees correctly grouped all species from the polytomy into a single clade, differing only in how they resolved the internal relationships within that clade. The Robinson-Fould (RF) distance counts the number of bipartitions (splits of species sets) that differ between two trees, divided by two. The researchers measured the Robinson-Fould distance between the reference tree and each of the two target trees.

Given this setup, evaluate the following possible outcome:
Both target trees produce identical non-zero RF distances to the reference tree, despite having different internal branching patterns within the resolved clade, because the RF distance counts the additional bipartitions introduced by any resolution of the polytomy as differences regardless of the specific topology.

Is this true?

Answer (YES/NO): YES